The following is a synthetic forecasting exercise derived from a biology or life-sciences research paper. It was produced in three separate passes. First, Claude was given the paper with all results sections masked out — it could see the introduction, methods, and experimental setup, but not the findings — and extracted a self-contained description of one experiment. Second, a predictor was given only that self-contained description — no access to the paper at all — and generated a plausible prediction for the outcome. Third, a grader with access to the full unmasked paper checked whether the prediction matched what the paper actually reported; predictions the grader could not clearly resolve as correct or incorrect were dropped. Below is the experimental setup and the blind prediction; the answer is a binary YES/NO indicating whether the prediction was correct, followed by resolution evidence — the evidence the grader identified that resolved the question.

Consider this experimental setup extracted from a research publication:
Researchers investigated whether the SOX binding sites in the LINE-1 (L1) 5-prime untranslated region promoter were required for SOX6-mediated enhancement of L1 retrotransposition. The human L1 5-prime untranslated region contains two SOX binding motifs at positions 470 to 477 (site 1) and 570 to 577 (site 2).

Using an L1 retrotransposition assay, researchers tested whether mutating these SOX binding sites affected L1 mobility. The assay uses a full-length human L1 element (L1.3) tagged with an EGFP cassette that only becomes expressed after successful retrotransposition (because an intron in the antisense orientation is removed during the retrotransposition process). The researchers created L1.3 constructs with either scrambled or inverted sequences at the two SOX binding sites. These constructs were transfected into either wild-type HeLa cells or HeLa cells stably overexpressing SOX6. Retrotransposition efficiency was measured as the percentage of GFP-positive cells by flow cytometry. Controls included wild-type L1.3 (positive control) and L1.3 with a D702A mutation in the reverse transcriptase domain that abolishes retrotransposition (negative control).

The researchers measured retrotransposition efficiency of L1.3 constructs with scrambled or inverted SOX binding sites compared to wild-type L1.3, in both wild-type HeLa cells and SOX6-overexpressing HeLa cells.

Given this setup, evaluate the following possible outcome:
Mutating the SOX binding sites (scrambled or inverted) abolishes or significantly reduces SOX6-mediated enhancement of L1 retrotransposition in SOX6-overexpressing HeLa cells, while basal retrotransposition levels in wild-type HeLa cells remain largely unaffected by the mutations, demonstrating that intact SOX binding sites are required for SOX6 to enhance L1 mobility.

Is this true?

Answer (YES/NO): NO